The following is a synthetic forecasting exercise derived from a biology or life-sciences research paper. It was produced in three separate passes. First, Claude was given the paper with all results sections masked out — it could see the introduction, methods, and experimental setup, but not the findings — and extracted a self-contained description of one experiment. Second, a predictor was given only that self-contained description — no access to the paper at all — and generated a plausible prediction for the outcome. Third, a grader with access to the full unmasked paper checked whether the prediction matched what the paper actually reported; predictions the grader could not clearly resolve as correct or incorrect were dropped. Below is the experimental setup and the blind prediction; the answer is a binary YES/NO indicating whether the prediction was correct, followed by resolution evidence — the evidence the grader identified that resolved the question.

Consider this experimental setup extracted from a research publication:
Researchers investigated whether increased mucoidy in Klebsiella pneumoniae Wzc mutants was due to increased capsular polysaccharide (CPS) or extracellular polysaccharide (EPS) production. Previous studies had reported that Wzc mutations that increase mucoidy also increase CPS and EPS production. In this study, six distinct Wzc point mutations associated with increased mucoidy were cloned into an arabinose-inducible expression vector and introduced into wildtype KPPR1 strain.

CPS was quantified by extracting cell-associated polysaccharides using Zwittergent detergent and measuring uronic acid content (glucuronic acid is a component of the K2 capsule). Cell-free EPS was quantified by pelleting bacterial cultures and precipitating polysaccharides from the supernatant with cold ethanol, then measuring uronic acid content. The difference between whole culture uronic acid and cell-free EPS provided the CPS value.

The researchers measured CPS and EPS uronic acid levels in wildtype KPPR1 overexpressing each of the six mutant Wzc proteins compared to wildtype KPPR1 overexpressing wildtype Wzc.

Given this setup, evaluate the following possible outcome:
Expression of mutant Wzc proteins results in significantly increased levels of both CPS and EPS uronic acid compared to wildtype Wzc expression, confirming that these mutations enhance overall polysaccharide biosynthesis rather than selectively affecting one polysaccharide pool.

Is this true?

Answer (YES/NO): NO